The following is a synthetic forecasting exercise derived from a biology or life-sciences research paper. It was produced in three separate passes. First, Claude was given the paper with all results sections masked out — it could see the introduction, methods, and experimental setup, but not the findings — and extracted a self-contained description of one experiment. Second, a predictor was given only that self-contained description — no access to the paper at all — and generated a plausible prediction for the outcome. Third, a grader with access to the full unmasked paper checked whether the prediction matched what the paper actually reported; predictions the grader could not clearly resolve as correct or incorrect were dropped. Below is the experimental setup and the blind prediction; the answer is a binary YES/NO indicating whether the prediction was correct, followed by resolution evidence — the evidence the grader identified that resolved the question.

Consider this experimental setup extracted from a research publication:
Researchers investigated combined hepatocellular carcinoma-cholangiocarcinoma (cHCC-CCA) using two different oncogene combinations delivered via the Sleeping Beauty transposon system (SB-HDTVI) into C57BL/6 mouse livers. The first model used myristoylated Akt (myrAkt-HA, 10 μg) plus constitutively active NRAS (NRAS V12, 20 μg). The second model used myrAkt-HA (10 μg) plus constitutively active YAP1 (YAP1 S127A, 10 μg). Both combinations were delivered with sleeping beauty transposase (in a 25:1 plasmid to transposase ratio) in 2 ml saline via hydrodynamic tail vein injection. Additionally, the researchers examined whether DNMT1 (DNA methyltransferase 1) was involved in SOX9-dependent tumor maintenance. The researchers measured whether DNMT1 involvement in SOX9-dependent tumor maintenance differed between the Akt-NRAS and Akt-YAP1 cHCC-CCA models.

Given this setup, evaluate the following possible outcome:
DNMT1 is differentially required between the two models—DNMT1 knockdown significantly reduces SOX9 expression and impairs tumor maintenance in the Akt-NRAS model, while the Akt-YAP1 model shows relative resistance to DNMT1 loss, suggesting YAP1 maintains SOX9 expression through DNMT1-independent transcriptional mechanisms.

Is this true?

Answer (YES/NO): NO